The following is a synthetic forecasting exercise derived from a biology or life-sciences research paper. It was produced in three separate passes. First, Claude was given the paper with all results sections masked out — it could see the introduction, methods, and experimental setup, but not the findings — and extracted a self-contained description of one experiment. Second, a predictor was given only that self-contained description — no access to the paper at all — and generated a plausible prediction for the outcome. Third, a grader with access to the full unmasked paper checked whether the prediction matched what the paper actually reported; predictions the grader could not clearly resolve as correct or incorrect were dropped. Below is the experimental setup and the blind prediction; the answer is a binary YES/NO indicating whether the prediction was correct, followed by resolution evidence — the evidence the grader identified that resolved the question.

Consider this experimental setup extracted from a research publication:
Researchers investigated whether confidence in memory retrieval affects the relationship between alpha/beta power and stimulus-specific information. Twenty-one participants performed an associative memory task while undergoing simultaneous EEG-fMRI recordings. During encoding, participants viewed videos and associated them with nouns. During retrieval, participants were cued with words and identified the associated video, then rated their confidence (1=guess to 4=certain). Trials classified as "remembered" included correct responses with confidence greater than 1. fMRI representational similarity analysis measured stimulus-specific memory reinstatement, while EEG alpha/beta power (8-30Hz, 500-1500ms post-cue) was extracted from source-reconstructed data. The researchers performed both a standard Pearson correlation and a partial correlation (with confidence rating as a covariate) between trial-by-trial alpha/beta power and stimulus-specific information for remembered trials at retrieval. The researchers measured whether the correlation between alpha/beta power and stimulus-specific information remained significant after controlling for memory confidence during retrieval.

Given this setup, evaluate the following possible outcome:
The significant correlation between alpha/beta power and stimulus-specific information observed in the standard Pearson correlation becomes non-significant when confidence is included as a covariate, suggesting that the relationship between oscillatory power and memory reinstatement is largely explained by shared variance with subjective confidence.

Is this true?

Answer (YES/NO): NO